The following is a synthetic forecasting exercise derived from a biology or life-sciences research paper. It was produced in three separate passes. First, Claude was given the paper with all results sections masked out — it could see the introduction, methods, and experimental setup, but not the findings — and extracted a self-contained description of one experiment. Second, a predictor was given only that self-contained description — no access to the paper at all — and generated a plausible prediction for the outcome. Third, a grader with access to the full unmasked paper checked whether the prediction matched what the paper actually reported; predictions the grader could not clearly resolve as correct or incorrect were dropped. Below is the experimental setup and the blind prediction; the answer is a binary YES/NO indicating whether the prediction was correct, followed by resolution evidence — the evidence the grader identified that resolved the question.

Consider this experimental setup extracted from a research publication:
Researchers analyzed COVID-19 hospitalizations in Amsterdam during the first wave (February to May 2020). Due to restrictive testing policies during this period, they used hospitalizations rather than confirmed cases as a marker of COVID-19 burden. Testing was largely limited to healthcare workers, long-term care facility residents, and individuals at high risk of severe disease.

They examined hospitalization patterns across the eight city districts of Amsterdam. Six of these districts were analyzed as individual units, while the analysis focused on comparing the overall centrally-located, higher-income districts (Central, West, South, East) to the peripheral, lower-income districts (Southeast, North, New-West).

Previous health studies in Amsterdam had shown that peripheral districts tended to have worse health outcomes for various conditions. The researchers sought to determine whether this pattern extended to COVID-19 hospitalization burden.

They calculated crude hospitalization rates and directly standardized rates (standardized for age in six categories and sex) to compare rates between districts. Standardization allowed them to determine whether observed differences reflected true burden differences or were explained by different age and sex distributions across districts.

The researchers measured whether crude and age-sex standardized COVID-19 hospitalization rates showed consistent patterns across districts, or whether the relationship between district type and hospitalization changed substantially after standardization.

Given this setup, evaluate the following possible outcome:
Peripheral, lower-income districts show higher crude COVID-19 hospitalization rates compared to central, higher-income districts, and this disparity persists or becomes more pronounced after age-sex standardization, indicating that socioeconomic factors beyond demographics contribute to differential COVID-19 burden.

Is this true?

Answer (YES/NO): YES